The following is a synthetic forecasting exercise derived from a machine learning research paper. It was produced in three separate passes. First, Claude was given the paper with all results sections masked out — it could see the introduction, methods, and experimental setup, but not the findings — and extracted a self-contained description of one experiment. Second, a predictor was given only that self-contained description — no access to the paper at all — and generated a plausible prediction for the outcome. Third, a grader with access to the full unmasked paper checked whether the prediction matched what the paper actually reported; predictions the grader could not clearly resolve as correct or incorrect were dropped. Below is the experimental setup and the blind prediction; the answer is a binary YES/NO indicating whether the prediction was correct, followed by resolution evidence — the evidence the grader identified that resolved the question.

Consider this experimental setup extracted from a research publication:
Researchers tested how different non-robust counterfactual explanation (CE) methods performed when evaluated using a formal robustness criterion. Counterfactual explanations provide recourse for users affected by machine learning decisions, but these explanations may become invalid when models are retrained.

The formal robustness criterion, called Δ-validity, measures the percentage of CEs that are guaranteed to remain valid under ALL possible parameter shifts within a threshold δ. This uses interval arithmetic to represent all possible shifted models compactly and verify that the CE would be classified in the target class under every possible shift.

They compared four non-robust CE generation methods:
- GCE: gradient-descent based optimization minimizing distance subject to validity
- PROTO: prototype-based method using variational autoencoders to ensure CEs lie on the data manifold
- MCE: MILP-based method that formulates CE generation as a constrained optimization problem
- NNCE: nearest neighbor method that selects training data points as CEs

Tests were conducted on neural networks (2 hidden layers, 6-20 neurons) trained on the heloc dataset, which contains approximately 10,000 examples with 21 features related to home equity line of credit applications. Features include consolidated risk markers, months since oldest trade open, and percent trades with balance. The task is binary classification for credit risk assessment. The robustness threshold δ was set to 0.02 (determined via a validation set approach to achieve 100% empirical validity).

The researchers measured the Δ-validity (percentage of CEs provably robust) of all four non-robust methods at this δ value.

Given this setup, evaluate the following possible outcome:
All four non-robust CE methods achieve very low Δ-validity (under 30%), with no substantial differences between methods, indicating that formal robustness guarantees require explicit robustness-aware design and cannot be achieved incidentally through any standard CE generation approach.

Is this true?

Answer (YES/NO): YES